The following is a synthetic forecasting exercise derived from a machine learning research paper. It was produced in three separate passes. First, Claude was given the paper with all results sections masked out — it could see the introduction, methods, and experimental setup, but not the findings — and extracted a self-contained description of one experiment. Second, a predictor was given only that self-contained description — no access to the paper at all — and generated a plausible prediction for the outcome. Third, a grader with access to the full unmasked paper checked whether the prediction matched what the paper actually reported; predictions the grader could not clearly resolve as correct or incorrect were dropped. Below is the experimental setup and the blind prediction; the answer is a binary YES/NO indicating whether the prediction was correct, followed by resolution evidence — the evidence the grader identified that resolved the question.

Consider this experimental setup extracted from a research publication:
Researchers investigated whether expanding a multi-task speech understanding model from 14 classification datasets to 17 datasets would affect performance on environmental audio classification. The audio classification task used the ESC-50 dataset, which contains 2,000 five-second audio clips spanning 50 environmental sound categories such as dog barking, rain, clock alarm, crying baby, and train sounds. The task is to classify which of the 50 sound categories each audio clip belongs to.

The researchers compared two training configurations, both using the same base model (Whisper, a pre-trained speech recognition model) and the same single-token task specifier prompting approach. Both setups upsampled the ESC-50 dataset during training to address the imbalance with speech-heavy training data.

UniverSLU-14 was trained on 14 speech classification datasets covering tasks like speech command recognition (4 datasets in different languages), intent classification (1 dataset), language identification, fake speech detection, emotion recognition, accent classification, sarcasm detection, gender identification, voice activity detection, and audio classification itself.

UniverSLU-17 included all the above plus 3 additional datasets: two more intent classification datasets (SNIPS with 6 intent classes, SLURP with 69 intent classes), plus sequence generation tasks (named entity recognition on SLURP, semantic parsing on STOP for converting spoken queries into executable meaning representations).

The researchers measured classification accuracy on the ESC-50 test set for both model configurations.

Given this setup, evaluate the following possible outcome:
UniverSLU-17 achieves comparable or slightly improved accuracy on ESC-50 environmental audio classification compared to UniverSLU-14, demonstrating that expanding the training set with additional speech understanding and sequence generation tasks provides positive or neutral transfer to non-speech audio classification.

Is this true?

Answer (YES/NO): NO